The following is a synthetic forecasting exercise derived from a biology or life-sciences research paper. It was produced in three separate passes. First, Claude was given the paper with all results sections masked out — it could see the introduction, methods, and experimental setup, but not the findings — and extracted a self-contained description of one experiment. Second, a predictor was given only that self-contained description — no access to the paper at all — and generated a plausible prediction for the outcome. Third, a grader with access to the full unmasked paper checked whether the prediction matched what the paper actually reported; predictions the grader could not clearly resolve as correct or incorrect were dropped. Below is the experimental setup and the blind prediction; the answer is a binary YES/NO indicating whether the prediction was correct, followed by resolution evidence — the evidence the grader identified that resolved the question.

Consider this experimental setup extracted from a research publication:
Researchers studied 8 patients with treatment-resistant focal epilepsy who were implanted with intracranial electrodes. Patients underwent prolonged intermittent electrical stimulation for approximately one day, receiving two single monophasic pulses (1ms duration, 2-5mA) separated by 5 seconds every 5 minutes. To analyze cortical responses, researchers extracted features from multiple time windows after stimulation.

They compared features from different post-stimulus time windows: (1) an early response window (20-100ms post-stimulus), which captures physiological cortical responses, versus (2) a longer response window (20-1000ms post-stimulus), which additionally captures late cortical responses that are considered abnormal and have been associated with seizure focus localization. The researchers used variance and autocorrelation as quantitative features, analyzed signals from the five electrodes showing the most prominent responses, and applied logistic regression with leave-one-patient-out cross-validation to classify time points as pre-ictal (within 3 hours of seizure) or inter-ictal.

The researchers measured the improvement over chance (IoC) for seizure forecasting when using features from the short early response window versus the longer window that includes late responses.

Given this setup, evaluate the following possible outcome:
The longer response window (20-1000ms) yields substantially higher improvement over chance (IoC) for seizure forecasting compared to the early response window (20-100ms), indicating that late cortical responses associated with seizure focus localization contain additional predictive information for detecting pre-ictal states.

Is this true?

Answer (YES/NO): NO